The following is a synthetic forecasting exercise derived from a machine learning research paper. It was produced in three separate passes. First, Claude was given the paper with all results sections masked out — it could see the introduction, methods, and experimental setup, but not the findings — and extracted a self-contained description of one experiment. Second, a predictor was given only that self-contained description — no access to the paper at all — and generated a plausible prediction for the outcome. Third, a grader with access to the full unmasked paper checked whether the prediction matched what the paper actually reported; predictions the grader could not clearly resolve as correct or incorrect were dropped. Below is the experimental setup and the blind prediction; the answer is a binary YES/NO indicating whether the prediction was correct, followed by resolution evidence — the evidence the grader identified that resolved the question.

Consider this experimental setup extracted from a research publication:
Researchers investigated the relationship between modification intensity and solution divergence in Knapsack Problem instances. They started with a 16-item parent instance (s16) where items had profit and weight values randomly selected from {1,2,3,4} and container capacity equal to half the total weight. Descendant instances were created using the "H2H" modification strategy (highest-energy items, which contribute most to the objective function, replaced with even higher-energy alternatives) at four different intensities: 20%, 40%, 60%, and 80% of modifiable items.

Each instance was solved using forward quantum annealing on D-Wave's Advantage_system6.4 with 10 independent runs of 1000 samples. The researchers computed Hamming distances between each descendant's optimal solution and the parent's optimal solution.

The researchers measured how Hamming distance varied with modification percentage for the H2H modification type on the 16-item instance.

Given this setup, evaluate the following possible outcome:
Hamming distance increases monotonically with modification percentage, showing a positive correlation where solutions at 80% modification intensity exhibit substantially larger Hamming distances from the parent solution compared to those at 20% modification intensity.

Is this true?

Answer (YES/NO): NO